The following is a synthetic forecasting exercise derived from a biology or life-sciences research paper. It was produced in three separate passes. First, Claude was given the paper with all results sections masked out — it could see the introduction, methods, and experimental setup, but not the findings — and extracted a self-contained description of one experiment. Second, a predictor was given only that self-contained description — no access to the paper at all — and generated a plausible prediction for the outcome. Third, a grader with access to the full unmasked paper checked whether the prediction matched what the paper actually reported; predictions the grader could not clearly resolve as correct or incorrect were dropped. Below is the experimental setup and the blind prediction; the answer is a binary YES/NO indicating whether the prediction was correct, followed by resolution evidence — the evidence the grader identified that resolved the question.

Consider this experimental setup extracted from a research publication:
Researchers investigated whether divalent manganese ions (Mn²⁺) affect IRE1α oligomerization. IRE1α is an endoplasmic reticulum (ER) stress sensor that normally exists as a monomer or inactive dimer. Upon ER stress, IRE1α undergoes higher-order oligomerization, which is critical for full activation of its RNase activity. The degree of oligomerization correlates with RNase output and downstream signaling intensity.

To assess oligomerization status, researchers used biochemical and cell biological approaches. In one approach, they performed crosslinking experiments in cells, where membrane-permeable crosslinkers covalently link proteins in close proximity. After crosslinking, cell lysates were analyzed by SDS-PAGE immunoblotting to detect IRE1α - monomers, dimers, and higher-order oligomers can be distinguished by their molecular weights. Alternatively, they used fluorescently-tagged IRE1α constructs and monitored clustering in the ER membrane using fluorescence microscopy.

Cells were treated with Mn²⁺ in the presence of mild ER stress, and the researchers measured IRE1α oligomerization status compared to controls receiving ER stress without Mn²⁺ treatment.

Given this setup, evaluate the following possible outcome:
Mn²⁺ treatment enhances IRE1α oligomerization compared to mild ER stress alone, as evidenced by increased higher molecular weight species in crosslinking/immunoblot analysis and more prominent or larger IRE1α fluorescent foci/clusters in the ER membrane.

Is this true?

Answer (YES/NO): YES